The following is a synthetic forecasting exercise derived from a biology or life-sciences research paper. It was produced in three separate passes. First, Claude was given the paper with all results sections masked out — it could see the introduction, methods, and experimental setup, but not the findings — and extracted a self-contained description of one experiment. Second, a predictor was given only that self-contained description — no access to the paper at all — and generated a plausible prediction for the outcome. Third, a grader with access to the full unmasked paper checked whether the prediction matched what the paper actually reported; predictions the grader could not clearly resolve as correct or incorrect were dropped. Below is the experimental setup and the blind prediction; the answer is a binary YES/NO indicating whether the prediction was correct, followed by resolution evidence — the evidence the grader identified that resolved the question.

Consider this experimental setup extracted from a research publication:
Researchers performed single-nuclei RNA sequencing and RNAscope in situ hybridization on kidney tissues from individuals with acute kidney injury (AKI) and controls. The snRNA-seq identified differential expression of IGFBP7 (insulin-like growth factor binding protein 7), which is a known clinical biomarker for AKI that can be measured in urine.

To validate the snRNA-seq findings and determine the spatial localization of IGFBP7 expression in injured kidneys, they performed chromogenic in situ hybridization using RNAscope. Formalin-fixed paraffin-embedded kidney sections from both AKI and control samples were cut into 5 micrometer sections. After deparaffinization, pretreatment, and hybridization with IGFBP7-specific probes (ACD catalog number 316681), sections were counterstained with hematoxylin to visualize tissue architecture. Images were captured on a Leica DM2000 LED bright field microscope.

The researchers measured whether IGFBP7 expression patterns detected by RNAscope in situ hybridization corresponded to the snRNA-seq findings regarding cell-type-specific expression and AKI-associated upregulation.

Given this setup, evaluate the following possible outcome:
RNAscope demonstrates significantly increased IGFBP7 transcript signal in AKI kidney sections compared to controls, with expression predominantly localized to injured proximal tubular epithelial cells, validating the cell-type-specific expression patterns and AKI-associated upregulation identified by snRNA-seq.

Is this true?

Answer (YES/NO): YES